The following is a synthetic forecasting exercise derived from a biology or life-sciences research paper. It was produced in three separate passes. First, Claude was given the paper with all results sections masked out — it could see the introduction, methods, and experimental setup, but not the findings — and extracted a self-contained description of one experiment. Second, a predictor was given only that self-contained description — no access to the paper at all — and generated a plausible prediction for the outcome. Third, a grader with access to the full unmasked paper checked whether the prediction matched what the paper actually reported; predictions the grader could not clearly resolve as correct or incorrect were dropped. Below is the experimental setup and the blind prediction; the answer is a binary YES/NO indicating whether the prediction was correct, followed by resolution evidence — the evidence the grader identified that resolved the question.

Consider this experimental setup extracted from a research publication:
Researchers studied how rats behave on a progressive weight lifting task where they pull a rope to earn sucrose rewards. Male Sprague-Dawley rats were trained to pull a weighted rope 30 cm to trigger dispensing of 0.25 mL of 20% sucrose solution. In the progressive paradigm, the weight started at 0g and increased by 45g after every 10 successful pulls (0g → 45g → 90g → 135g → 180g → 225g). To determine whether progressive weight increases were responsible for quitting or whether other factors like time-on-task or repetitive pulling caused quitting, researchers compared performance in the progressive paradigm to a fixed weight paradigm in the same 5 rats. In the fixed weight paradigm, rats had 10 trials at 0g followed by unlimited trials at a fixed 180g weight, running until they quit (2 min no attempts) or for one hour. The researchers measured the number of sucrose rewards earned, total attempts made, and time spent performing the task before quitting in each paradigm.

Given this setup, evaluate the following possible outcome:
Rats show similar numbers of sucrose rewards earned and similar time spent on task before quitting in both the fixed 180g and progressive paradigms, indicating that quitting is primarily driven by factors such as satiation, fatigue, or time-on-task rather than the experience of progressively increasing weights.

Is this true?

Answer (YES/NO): NO